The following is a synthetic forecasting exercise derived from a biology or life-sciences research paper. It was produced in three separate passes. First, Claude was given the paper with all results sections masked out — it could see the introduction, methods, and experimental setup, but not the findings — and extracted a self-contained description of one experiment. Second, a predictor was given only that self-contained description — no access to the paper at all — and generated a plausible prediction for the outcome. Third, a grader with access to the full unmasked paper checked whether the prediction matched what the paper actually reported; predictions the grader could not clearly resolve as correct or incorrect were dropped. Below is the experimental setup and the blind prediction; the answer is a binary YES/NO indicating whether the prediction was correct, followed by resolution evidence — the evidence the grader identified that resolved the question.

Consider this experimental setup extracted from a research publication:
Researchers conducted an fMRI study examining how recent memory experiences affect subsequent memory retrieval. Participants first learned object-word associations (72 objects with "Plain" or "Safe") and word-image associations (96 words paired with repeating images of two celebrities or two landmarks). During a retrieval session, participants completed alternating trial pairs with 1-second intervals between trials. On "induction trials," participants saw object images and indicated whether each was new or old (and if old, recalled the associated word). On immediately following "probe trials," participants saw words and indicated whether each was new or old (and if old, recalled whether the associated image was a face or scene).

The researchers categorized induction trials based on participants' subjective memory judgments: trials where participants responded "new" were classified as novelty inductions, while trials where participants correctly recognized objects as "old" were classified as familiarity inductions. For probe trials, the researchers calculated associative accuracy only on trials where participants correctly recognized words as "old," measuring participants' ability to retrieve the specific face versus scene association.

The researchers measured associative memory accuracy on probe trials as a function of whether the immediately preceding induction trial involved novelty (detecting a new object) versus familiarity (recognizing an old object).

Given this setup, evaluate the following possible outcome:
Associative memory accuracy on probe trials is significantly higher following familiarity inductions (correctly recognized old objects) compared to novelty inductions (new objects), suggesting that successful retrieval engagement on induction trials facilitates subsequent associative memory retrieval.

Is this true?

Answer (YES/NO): YES